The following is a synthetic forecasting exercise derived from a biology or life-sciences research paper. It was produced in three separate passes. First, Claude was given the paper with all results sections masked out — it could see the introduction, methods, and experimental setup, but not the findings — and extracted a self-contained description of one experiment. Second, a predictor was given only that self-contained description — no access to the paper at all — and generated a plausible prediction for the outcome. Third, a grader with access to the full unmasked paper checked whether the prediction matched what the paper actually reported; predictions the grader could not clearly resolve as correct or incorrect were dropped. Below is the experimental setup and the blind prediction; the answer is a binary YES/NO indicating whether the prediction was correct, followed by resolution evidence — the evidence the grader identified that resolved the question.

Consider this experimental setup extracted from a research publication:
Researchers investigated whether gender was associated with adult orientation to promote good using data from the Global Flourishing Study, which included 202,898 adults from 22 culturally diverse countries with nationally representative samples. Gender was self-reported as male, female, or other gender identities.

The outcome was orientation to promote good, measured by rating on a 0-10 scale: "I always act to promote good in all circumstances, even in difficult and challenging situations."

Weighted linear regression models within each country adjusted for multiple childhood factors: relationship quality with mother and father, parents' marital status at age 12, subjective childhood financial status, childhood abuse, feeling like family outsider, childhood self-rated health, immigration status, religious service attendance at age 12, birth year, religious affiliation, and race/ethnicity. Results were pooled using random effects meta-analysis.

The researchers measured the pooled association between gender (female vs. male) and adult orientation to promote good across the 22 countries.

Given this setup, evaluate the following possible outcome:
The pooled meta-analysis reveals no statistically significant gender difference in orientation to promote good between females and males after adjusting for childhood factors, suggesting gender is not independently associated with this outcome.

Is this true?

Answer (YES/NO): NO